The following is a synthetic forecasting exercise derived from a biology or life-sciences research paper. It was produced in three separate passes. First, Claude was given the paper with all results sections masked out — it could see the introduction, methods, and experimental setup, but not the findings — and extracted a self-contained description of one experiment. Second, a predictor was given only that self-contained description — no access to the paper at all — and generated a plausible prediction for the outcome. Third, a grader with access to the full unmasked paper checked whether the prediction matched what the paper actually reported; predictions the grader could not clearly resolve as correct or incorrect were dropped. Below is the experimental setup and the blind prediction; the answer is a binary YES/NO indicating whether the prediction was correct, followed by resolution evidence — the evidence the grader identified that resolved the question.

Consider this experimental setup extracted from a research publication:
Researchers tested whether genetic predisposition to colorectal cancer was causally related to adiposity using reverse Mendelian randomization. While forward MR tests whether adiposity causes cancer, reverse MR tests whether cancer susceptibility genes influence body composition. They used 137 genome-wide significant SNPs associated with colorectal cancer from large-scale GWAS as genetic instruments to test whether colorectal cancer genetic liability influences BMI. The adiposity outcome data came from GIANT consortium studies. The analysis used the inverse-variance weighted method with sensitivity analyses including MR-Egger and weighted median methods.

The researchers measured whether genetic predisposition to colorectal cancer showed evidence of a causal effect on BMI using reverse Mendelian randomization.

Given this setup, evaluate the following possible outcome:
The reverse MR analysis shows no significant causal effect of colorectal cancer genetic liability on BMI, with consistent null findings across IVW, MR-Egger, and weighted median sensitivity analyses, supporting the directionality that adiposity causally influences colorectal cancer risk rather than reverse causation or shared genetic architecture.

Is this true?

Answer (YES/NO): NO